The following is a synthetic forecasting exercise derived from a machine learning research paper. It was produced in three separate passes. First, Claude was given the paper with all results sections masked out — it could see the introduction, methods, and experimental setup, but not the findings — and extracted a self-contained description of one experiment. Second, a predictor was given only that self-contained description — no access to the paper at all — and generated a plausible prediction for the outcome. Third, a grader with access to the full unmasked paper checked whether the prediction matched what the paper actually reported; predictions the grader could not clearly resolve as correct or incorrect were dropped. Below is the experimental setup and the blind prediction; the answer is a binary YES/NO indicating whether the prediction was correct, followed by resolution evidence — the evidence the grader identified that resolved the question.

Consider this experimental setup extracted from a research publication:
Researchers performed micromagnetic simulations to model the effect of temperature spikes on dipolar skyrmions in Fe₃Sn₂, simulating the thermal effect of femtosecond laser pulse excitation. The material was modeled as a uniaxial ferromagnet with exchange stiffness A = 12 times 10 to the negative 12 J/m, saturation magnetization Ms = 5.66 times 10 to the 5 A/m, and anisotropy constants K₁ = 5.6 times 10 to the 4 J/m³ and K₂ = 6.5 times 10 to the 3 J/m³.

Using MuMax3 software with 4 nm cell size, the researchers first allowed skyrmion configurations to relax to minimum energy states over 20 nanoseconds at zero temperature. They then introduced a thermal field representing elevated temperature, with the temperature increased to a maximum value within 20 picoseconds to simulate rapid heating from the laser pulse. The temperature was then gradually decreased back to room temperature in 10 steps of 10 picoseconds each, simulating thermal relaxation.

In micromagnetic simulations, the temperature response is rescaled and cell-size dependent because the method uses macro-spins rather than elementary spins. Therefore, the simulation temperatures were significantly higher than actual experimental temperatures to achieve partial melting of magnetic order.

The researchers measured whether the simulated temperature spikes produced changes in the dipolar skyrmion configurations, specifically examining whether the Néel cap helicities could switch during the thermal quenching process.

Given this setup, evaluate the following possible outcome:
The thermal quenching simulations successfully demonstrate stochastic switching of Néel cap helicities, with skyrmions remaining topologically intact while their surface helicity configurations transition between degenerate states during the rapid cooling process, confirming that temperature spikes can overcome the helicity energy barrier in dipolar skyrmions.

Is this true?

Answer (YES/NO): YES